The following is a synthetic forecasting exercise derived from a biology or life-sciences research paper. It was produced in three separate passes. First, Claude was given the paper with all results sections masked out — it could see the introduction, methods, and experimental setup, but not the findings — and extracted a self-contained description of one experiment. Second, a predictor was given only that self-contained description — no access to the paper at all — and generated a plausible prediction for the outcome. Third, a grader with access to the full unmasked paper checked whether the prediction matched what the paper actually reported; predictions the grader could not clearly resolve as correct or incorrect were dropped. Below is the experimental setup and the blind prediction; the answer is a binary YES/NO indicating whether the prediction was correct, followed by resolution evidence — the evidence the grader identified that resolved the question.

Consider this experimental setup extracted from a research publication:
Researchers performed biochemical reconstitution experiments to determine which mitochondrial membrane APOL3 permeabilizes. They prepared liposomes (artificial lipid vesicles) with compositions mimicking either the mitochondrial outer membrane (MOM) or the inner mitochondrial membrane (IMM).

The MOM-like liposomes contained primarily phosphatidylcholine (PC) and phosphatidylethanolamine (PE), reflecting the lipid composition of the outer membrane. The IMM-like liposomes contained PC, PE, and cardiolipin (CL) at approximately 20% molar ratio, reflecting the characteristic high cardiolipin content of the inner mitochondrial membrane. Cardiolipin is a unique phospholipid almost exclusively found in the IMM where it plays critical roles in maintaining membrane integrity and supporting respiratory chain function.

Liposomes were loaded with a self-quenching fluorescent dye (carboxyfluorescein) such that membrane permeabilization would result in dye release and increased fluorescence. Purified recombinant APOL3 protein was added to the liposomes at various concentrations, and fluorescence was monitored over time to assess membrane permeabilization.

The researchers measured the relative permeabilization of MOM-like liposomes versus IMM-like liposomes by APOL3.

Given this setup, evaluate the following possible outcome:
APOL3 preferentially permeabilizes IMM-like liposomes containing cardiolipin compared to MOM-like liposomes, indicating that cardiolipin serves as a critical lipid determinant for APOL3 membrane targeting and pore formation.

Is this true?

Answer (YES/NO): YES